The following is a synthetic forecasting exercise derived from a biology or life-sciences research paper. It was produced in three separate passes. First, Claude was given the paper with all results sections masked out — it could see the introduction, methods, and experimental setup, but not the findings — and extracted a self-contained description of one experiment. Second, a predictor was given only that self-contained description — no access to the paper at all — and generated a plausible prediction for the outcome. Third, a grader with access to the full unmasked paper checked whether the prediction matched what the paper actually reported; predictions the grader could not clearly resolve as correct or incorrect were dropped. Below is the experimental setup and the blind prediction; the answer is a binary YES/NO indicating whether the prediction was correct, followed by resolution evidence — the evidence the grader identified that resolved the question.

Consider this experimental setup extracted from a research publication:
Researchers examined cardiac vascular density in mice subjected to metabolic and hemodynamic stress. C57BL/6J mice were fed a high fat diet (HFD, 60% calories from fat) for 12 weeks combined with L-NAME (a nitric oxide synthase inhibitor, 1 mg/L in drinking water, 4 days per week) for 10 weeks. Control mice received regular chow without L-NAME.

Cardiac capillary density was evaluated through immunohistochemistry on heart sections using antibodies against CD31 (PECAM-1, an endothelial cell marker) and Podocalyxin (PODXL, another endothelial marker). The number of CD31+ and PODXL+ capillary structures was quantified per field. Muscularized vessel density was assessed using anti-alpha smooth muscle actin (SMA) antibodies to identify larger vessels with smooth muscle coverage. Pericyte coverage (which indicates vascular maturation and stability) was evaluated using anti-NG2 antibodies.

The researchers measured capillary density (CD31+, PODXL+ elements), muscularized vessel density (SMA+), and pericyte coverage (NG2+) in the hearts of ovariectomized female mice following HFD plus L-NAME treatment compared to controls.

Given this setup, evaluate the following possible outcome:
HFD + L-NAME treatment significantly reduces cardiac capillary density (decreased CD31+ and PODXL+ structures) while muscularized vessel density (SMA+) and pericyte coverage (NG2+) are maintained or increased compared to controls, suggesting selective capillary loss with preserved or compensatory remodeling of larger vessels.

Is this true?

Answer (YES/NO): NO